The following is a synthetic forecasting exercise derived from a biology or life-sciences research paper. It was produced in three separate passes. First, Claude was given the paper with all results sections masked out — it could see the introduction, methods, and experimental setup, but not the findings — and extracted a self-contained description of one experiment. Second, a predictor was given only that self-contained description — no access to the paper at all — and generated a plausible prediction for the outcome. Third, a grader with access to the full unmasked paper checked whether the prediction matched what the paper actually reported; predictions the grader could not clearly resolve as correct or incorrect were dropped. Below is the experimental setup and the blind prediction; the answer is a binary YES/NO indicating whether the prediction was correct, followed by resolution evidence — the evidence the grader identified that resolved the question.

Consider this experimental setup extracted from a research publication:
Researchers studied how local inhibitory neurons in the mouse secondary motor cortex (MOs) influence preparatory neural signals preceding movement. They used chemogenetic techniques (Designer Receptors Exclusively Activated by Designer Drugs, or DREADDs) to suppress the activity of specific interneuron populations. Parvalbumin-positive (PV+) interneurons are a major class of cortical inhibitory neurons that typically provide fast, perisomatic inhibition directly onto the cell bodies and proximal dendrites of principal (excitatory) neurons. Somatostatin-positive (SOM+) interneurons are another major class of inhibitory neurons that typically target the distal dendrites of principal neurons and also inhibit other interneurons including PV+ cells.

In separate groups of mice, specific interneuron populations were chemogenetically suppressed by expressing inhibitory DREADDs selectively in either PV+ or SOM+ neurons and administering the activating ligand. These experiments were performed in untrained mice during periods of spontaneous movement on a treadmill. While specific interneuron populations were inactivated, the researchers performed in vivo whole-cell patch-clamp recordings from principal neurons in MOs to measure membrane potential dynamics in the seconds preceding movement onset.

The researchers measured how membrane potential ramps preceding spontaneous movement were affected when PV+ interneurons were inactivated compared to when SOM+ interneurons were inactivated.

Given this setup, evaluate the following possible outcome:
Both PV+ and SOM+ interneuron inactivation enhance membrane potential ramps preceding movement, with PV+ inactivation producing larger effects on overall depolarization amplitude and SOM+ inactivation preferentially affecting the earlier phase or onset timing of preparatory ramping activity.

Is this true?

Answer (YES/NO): NO